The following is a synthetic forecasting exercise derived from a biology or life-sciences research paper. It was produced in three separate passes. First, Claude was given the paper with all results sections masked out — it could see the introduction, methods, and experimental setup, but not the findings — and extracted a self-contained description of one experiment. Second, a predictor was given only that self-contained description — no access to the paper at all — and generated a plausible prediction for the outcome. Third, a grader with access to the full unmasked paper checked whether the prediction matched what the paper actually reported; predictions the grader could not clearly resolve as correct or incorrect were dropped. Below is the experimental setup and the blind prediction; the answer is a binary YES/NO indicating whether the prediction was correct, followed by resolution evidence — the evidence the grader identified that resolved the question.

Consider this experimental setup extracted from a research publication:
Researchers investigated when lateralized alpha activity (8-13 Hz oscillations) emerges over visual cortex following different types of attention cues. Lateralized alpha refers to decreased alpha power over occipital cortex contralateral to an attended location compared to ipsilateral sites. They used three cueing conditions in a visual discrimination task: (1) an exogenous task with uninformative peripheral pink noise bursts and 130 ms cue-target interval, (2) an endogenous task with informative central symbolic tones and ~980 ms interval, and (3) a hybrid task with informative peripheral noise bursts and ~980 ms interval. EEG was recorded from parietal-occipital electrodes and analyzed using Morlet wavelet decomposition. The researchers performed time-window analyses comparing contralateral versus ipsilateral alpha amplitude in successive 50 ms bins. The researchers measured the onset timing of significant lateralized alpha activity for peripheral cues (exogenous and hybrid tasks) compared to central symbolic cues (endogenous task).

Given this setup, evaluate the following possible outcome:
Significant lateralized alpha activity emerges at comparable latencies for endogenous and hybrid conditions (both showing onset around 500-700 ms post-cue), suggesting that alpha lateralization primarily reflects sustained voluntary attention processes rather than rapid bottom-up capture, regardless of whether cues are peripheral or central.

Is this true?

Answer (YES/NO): NO